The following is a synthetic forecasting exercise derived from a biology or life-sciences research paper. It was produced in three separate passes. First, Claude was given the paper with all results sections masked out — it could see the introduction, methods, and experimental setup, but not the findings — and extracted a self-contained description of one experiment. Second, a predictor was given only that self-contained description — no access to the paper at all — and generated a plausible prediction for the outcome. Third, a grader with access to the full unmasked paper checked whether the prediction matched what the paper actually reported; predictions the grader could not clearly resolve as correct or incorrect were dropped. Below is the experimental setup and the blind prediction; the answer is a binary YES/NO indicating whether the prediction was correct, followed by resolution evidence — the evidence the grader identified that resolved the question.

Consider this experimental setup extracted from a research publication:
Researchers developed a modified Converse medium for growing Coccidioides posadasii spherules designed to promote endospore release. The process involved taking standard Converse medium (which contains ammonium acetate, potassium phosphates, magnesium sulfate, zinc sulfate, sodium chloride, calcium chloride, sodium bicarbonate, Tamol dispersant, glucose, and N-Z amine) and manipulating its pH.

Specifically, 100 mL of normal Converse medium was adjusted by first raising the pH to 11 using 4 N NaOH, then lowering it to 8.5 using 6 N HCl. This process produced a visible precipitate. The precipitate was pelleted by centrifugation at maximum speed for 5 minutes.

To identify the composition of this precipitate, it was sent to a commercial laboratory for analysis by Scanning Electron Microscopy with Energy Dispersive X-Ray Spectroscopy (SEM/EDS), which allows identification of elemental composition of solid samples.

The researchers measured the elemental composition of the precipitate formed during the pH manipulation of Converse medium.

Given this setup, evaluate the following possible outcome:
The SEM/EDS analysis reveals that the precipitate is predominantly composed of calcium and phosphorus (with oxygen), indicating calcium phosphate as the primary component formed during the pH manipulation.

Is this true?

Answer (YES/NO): NO